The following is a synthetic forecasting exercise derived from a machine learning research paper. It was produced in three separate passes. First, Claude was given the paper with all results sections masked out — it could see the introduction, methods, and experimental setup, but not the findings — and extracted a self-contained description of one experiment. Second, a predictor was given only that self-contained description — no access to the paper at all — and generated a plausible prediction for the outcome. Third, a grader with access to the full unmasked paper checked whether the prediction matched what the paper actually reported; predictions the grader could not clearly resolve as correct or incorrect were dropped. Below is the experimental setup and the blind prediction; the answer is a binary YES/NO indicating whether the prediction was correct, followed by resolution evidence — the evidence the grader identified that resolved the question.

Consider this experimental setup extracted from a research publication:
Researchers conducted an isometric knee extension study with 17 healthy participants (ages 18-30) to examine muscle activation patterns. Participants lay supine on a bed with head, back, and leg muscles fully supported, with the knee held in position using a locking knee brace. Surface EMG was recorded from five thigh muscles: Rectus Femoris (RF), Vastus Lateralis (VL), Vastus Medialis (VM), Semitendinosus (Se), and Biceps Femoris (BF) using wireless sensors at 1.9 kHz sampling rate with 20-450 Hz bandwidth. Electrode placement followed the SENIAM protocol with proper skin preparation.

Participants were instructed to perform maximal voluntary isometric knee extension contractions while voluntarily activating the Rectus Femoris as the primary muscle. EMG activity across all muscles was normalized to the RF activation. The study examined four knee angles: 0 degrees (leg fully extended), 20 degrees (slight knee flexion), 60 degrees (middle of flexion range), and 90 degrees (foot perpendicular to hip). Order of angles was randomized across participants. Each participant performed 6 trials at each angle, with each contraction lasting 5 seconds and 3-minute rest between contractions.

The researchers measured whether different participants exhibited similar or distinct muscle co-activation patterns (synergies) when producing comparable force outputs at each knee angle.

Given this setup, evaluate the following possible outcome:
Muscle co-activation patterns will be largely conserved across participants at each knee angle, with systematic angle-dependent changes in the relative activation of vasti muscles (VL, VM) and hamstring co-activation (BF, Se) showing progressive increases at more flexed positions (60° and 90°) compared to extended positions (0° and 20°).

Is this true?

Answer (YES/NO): NO